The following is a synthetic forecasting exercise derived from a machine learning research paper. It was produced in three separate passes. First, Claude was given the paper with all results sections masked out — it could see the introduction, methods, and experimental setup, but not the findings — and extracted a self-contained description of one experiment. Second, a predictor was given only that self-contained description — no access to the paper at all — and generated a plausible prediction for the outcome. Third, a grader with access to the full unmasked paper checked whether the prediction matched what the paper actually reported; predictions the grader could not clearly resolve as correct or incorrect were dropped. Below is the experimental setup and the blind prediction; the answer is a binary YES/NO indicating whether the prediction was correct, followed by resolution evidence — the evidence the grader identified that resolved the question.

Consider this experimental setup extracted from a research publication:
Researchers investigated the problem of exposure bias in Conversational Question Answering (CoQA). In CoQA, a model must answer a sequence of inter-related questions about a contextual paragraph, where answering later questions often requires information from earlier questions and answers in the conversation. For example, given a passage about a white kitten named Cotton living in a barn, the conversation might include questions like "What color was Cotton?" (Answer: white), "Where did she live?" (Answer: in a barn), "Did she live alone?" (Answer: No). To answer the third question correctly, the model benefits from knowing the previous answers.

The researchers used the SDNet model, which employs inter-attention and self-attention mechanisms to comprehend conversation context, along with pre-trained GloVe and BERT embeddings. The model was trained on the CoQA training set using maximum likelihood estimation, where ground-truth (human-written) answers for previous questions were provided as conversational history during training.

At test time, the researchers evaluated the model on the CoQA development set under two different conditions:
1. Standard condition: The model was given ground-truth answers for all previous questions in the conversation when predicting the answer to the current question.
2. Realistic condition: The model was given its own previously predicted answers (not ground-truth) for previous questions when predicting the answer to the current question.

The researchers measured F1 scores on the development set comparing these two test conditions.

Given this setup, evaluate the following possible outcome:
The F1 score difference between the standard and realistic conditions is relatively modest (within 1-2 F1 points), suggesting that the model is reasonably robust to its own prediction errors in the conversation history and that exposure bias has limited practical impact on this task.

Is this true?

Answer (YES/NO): NO